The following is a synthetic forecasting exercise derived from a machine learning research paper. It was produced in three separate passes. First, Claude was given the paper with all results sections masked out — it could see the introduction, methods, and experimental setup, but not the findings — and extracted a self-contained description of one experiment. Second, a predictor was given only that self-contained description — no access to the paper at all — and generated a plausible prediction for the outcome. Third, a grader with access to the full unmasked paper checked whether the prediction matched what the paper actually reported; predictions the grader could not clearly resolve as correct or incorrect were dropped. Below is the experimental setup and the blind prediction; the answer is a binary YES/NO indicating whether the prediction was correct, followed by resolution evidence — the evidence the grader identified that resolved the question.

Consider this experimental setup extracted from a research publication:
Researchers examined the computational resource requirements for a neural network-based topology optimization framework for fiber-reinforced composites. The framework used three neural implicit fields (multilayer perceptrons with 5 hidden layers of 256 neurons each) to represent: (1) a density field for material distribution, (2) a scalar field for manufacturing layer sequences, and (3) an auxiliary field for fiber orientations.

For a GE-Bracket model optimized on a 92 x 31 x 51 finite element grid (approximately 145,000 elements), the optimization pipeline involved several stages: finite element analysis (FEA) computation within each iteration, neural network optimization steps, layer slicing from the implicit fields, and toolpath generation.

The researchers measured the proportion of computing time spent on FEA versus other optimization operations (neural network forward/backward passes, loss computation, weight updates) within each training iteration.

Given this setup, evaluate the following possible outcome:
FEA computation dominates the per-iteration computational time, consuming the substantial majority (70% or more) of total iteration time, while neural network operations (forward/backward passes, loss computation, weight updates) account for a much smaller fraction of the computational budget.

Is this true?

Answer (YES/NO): YES